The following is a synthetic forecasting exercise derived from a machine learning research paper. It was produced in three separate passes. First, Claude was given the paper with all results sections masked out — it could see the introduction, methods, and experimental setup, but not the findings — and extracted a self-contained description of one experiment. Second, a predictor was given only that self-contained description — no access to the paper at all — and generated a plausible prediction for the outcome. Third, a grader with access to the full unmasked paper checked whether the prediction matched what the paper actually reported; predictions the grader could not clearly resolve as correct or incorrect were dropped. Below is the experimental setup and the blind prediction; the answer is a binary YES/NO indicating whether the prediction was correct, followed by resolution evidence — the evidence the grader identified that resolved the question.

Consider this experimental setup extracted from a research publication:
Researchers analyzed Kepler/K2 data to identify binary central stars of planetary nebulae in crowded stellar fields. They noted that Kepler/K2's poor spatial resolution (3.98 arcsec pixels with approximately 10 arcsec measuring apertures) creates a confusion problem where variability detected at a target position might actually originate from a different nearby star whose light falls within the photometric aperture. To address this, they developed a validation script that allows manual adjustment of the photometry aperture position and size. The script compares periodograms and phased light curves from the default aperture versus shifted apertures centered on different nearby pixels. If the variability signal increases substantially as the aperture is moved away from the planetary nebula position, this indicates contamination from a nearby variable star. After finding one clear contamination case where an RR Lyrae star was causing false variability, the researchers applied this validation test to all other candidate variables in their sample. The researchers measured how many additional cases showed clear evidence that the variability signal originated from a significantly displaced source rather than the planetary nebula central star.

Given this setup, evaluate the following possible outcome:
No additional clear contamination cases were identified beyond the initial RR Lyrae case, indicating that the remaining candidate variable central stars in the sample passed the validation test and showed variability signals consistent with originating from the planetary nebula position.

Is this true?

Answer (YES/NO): NO